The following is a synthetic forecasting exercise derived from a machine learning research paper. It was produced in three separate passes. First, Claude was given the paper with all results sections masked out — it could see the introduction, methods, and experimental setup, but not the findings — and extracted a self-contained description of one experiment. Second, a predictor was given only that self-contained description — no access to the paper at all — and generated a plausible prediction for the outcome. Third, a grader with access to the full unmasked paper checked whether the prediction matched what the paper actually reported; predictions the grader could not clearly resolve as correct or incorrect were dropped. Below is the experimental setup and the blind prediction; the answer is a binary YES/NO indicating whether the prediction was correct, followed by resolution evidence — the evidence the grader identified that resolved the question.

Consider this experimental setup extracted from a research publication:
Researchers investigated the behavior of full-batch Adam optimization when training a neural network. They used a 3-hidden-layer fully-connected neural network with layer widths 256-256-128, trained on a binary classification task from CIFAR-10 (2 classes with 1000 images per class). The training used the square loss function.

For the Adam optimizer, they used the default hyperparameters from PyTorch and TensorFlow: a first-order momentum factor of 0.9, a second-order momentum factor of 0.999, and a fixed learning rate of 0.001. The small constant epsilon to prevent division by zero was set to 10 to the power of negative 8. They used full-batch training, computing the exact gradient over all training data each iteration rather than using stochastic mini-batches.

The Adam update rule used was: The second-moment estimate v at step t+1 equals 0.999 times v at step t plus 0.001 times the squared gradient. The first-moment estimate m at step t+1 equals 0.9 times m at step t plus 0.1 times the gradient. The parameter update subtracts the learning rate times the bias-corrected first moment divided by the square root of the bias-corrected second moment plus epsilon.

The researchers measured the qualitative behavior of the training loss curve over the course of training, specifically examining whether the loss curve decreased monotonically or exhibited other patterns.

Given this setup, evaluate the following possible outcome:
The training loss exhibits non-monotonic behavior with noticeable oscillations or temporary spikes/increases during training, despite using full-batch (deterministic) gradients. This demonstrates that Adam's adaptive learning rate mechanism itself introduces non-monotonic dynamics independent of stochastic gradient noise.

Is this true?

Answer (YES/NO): YES